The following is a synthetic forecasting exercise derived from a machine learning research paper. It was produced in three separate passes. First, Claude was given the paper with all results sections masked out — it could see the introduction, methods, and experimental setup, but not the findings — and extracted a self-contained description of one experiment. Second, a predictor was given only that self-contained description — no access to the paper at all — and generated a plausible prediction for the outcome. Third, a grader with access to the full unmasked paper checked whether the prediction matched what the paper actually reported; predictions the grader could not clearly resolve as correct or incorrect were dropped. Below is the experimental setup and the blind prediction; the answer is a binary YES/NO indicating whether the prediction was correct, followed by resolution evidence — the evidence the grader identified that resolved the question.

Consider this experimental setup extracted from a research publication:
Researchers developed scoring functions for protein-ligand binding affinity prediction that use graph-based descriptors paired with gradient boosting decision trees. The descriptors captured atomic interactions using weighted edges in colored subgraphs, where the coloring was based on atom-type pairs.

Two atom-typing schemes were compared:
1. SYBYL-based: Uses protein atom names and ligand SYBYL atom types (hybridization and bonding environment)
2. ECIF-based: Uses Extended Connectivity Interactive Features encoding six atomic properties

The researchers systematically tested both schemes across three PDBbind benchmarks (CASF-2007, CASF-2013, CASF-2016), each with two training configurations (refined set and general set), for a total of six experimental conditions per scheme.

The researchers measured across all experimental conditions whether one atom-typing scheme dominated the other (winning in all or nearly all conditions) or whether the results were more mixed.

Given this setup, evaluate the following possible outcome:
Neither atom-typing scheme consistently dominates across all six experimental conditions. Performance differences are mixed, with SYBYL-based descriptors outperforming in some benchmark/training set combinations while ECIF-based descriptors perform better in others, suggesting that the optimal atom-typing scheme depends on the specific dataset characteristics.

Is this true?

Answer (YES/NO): NO